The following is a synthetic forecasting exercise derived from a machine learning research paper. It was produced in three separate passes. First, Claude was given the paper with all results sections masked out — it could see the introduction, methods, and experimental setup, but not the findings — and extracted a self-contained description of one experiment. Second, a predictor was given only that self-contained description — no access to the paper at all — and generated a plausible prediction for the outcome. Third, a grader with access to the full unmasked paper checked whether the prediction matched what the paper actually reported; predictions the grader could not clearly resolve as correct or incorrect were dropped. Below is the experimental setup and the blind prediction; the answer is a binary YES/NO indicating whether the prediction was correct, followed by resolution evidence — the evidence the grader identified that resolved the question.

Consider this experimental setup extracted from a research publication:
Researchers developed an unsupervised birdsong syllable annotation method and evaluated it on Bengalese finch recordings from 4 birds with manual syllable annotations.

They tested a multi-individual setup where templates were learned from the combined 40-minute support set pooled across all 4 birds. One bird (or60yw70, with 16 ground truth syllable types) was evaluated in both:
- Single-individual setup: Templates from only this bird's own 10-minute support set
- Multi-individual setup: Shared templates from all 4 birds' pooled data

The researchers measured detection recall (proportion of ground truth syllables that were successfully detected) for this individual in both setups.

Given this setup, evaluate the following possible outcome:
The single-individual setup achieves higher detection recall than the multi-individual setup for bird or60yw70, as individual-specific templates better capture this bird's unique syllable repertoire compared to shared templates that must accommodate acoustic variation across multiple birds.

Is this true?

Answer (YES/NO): YES